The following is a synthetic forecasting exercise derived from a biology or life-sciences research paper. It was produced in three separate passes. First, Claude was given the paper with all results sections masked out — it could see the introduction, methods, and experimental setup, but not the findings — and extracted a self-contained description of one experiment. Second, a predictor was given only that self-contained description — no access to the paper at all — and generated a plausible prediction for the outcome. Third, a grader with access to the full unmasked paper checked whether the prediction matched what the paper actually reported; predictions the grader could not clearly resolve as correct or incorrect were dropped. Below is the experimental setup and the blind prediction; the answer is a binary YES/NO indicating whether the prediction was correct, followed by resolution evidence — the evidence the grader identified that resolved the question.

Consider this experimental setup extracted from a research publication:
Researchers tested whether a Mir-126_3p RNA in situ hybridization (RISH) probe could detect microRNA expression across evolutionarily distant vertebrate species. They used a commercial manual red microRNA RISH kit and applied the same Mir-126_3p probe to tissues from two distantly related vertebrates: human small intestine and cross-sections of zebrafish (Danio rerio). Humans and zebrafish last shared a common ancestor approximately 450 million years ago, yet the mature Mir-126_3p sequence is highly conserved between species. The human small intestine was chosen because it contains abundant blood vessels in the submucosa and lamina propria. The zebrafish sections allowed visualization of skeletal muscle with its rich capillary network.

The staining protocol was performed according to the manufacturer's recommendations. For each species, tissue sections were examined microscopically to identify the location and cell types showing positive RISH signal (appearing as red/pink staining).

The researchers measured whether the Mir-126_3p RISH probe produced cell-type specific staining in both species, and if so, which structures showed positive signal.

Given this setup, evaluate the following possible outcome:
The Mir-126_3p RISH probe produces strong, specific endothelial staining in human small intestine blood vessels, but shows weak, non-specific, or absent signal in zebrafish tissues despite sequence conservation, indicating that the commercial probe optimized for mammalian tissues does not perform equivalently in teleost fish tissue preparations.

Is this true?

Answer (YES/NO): NO